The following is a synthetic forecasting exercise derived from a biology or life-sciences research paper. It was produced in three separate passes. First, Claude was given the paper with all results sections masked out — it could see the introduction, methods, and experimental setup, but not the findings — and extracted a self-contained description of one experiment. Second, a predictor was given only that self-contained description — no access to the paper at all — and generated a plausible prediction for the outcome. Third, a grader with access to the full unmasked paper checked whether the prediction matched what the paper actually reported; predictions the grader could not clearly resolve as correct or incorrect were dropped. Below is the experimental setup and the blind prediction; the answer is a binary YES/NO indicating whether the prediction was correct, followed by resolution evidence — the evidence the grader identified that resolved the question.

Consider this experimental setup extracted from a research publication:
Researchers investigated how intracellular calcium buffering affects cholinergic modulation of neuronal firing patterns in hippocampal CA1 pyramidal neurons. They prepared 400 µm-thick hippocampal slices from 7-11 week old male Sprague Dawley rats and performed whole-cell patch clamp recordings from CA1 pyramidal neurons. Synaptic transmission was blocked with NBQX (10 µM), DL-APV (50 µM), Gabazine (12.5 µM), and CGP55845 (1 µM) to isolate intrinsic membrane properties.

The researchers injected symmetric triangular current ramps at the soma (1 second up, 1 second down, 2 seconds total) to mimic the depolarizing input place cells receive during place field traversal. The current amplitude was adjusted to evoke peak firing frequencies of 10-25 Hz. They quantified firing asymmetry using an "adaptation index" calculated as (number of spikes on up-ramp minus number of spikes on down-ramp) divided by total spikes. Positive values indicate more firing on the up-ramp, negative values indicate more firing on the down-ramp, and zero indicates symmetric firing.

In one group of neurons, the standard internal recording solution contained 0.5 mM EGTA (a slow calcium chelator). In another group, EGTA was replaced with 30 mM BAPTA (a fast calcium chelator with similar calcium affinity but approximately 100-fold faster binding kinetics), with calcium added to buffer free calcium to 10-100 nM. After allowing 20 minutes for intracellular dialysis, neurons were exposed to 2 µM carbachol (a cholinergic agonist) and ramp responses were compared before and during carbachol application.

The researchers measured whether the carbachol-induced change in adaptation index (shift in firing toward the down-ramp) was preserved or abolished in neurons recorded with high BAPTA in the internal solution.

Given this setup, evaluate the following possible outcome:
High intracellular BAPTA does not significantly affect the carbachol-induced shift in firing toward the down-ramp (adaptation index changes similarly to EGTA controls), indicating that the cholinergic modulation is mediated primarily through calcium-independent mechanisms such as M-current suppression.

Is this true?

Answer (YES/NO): NO